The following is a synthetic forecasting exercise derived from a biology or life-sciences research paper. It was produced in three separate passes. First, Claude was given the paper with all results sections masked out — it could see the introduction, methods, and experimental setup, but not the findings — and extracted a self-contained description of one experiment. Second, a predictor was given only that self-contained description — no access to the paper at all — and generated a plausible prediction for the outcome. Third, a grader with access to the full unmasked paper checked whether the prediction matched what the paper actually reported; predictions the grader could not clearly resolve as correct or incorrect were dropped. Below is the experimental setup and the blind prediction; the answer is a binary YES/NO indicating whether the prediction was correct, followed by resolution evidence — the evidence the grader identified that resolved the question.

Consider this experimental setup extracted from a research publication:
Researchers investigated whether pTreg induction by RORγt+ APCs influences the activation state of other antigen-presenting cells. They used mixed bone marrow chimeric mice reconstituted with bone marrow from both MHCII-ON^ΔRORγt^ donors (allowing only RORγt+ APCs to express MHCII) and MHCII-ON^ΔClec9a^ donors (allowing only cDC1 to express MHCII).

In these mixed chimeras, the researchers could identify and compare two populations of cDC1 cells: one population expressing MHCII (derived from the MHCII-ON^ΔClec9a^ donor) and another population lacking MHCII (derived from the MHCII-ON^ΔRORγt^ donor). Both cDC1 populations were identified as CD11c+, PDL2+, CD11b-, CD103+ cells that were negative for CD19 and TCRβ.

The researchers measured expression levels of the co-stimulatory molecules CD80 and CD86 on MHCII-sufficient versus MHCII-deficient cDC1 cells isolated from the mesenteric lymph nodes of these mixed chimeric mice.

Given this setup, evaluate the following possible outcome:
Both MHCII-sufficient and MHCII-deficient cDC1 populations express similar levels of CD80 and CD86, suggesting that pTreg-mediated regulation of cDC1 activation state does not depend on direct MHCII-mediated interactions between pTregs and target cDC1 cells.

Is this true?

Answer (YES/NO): NO